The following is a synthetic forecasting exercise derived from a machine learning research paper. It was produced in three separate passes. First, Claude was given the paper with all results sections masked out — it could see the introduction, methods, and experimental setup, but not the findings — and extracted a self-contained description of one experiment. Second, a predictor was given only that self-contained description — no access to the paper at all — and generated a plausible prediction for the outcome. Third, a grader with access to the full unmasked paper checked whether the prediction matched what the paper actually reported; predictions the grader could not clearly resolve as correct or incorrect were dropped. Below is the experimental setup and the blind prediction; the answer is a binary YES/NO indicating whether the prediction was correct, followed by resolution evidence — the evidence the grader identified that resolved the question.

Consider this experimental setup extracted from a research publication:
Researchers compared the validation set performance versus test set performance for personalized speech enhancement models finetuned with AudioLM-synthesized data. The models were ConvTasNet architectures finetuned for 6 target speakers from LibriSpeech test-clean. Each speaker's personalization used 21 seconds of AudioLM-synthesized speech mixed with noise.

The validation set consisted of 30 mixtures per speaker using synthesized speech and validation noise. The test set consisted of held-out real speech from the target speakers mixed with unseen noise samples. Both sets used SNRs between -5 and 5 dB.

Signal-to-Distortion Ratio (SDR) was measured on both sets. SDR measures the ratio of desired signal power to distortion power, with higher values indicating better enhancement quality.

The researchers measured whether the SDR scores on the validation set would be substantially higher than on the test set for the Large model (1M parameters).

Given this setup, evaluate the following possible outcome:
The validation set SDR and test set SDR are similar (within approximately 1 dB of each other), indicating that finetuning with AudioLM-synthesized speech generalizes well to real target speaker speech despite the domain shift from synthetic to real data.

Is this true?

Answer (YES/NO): NO